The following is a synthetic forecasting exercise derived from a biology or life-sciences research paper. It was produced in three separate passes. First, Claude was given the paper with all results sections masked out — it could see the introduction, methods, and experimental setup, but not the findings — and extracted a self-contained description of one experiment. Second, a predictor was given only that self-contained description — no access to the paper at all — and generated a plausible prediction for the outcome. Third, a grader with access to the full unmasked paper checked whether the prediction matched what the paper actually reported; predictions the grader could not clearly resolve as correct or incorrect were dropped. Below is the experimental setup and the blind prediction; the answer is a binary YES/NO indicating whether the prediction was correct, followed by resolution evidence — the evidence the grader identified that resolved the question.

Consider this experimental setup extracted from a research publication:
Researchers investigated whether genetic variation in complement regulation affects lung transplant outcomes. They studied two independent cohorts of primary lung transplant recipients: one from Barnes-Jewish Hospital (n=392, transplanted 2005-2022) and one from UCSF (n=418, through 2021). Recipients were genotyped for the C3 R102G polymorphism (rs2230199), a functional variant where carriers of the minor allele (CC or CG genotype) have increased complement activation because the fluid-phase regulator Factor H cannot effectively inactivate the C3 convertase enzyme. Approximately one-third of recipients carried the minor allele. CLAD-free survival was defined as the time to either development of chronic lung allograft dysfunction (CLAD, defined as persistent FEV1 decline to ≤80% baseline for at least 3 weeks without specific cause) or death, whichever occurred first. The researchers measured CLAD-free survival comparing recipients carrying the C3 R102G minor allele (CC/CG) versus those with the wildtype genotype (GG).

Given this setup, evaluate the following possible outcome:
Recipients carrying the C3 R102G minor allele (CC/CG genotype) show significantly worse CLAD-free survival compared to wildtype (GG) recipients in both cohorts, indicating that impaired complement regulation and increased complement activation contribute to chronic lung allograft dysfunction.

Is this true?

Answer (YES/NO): NO